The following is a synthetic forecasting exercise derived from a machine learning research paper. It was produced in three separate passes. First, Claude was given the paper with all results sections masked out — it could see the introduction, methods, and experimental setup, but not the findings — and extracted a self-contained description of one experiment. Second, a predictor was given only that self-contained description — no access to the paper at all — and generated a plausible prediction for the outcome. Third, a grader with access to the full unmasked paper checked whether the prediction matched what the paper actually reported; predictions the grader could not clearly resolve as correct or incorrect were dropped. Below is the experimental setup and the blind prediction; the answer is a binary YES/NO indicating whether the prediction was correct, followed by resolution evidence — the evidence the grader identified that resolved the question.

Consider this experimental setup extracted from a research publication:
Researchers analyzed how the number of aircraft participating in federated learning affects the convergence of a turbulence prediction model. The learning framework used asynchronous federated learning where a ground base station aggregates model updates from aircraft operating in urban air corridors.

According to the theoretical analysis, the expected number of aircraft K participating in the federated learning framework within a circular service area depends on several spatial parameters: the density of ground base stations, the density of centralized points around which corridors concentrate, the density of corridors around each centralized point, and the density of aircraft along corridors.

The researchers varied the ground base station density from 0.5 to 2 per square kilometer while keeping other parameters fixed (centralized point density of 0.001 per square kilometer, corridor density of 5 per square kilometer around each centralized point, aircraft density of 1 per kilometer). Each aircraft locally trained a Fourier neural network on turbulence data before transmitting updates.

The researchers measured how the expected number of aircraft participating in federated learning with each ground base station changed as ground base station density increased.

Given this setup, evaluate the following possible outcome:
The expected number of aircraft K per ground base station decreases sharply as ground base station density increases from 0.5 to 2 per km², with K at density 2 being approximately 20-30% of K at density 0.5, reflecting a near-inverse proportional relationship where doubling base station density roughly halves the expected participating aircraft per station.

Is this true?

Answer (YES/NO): YES